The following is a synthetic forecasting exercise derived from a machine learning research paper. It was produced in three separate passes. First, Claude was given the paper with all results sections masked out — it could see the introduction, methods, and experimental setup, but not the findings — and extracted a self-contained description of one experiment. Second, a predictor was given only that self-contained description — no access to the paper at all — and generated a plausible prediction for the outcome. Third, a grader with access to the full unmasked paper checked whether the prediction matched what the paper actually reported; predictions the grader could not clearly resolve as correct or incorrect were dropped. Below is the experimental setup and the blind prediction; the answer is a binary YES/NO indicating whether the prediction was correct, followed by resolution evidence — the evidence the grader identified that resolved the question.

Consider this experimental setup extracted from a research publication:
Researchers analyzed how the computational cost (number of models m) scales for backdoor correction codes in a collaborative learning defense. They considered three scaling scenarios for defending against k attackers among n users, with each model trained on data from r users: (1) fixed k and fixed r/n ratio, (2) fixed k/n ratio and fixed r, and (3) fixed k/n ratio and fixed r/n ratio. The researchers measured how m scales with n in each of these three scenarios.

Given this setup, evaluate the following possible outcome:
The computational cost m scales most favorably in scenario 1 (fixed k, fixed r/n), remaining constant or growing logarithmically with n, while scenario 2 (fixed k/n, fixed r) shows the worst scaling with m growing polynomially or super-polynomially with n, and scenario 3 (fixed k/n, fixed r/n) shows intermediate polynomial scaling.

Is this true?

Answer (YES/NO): NO